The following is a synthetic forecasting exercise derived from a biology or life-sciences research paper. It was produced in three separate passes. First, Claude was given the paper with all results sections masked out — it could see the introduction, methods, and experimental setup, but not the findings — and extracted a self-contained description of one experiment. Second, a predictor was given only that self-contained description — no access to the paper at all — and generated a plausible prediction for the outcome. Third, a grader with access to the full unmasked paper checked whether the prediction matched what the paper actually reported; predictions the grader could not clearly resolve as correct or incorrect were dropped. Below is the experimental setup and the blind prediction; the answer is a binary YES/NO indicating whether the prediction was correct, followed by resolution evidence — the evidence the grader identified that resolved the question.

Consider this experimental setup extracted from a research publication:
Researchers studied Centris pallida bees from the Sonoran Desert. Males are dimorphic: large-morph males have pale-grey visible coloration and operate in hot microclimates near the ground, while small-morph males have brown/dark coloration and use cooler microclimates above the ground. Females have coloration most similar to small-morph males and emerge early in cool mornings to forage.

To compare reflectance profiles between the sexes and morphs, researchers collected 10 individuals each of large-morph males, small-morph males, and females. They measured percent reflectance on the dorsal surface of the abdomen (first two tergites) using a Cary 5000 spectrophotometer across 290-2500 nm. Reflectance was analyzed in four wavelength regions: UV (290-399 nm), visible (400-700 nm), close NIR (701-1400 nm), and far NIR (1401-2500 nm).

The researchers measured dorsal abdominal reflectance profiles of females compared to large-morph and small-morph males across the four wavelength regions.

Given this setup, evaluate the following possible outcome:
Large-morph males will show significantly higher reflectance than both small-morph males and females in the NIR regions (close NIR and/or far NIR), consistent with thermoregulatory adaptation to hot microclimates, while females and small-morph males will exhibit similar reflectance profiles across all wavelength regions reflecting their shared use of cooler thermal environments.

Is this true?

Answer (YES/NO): NO